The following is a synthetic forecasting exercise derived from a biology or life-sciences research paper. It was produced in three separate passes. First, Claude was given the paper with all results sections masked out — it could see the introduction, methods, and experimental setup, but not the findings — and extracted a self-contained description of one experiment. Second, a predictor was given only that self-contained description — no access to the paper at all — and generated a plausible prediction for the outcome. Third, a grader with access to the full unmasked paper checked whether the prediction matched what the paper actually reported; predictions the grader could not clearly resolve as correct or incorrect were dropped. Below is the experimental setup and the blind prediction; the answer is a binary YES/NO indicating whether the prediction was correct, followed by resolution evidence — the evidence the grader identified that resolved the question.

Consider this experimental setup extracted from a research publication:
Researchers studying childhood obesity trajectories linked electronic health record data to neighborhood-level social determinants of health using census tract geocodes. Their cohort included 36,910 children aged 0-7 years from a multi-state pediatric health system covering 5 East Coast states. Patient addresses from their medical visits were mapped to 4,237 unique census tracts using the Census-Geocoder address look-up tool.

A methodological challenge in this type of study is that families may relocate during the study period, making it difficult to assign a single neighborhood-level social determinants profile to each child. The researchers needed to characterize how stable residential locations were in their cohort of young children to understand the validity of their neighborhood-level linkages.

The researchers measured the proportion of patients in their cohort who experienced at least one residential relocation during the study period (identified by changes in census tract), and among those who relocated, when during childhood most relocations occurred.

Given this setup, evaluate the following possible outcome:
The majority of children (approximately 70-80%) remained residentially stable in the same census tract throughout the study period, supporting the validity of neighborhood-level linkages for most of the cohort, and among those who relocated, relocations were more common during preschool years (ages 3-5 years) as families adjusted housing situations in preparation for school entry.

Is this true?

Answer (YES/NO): NO